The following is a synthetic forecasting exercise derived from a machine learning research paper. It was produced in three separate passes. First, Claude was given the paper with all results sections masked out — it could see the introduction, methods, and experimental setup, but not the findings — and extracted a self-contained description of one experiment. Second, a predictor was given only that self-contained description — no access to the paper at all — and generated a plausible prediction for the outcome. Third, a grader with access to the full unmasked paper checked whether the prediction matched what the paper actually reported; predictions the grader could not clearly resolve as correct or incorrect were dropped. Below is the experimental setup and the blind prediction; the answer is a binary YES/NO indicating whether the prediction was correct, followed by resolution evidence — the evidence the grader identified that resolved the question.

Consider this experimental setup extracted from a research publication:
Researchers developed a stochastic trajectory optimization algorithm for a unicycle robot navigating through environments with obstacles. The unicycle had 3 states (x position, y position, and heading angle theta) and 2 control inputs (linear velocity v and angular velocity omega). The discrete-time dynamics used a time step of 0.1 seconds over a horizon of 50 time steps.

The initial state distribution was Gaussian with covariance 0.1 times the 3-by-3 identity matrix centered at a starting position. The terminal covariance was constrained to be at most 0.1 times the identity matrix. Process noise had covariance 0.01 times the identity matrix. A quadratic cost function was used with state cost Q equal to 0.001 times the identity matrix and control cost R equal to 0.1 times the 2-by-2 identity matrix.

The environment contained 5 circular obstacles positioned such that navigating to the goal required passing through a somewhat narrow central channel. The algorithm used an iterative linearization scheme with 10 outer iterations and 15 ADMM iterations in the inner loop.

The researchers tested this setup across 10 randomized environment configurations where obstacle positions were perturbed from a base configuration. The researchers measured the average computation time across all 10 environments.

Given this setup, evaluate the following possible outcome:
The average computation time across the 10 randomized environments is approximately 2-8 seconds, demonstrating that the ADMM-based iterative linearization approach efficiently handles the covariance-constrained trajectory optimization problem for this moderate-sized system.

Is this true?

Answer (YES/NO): YES